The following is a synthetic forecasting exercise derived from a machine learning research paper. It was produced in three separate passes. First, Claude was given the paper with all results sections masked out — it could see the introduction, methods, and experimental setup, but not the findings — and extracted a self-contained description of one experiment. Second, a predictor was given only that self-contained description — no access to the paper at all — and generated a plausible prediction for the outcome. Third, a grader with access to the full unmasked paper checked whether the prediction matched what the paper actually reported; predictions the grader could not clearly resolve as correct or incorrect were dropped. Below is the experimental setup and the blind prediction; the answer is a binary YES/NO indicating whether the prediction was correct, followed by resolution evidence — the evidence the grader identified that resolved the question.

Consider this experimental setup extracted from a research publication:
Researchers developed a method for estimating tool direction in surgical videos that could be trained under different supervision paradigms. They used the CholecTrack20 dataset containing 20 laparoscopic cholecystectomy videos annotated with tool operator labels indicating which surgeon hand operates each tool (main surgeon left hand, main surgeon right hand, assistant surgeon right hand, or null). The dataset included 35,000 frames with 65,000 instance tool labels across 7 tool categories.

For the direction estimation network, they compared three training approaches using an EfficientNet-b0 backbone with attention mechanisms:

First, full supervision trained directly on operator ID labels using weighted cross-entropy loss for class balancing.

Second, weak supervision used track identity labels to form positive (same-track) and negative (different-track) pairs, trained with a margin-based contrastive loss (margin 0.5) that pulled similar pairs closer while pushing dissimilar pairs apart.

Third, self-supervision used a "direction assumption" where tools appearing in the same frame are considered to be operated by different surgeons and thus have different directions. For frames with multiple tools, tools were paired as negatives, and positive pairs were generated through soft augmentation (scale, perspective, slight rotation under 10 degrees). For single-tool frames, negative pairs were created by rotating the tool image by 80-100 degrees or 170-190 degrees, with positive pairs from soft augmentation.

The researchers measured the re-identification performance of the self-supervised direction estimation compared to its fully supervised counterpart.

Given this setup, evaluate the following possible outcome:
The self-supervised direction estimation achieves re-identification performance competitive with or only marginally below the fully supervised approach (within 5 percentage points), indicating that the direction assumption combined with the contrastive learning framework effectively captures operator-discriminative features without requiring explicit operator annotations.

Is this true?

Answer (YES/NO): NO